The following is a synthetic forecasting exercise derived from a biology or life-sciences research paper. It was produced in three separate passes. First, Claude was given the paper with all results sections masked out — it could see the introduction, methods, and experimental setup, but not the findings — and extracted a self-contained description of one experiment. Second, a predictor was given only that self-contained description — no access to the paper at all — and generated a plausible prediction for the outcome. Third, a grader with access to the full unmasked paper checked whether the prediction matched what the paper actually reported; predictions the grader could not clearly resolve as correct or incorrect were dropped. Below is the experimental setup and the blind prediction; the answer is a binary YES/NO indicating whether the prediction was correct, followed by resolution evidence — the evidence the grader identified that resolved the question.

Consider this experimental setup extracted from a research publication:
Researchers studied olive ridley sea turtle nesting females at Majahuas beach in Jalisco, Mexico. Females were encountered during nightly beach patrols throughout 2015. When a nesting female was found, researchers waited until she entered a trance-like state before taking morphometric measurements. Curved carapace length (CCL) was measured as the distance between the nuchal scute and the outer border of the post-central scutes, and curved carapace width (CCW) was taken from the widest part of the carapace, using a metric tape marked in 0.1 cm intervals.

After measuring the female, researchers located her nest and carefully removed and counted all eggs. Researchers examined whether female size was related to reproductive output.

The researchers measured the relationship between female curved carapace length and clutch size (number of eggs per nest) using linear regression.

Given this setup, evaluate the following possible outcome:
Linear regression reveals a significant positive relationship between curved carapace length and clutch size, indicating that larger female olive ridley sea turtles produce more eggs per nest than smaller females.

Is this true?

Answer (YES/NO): NO